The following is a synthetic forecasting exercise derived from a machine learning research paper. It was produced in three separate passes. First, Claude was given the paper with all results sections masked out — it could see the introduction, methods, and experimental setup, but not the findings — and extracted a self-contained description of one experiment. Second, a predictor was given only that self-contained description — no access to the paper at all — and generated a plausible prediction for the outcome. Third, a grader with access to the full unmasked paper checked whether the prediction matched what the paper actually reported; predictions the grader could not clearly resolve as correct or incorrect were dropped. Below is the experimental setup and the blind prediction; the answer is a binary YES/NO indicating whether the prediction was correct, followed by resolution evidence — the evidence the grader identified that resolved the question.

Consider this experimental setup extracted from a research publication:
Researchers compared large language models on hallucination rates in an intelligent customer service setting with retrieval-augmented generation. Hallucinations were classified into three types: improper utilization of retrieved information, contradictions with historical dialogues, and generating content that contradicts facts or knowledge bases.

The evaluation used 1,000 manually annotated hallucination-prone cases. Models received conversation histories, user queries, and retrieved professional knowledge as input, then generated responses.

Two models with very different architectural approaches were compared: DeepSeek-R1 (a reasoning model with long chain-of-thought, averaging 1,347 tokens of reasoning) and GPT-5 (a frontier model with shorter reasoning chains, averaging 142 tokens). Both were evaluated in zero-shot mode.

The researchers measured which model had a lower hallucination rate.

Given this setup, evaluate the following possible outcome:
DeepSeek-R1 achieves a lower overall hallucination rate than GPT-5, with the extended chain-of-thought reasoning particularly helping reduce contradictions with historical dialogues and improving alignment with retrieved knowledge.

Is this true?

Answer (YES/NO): NO